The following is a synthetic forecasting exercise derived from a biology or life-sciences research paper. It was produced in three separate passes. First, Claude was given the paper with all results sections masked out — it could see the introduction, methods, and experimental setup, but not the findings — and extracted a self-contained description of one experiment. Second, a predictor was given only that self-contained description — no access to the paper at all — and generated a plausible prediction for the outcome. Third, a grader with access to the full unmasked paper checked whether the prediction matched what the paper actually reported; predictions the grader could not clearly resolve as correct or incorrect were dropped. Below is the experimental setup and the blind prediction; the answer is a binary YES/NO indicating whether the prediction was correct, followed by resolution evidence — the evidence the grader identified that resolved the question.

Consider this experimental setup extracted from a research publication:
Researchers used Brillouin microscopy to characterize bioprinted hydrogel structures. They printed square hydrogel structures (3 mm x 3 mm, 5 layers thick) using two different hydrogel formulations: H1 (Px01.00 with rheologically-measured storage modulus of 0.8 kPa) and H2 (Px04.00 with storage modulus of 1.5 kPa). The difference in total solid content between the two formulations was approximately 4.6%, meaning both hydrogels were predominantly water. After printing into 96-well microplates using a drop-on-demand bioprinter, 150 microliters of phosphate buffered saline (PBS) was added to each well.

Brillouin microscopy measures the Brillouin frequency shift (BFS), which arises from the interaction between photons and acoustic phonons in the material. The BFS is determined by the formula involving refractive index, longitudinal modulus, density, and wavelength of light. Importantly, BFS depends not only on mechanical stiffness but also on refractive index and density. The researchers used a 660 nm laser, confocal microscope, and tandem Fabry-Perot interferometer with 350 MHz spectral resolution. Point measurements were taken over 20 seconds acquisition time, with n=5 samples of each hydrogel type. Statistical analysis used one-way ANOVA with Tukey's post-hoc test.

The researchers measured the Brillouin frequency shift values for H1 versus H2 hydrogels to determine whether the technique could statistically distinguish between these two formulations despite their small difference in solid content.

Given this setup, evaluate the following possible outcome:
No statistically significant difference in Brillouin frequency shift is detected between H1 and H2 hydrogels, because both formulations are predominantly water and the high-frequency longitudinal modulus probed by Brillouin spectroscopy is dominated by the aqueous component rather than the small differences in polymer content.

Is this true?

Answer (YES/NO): NO